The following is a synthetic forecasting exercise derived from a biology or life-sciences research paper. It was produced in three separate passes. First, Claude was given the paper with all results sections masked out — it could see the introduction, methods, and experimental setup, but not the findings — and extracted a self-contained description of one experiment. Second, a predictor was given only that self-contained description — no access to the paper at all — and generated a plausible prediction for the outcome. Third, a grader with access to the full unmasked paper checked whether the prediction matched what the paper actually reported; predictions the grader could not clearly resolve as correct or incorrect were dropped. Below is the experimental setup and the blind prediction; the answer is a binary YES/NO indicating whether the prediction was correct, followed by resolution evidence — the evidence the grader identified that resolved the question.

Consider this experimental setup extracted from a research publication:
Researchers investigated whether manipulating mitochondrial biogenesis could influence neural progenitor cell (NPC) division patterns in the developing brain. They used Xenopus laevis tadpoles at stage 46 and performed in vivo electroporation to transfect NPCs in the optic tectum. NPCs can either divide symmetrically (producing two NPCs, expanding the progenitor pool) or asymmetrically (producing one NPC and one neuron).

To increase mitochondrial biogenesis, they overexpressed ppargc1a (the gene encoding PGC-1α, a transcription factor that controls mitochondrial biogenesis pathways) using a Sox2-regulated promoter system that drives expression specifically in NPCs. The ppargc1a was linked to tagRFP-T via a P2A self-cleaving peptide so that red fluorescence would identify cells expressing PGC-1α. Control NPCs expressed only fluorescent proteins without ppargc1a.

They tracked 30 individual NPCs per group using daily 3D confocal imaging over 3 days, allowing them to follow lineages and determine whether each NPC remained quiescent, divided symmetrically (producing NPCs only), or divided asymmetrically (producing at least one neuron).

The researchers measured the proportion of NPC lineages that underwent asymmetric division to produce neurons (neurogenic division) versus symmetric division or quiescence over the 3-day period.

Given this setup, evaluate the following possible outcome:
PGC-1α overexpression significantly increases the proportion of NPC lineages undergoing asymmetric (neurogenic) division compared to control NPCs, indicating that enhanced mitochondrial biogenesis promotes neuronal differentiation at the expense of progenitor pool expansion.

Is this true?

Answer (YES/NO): YES